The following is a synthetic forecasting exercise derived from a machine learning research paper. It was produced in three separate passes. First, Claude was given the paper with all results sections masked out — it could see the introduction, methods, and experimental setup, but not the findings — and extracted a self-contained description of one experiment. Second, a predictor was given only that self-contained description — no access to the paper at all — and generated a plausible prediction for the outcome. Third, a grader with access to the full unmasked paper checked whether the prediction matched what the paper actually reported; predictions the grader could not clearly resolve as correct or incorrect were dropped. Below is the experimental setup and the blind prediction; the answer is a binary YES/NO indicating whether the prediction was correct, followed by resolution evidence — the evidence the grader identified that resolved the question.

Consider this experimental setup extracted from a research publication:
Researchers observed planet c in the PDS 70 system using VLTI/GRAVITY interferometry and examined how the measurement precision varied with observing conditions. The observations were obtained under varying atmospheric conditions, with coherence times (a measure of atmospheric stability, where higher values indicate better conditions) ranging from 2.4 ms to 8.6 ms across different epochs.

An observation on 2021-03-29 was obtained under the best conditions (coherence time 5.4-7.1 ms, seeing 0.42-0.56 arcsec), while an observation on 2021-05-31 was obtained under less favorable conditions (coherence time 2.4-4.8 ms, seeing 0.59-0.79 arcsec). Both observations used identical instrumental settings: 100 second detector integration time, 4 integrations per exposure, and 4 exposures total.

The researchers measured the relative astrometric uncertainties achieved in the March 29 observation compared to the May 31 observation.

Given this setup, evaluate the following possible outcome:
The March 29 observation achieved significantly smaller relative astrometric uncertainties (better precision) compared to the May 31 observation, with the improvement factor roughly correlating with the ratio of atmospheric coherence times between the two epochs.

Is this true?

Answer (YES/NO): NO